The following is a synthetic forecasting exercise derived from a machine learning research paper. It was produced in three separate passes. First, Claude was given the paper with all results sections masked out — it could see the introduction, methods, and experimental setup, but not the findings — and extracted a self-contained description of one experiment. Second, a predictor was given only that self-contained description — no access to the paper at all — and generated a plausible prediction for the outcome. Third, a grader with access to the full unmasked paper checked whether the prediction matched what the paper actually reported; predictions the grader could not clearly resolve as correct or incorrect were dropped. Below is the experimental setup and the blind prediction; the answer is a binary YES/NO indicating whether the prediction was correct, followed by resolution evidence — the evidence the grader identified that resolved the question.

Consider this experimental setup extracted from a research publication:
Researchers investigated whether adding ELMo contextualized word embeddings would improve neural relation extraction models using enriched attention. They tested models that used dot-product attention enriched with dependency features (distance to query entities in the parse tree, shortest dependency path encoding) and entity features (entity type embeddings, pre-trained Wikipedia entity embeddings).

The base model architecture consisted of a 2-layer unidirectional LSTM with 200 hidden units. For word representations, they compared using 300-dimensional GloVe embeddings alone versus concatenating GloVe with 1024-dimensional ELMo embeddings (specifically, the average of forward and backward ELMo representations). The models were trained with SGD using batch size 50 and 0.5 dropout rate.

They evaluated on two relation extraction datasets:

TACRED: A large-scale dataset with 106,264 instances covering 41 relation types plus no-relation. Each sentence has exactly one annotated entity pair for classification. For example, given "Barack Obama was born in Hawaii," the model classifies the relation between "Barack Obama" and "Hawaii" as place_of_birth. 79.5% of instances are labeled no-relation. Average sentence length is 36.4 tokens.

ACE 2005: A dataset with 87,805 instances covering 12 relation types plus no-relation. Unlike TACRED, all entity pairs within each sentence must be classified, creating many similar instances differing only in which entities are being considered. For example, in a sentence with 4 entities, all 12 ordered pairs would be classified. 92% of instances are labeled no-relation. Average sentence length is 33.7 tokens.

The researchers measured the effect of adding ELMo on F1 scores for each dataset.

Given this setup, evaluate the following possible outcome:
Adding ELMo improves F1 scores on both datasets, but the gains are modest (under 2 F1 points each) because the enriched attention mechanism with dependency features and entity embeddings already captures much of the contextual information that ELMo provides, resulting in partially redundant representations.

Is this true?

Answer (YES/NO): NO